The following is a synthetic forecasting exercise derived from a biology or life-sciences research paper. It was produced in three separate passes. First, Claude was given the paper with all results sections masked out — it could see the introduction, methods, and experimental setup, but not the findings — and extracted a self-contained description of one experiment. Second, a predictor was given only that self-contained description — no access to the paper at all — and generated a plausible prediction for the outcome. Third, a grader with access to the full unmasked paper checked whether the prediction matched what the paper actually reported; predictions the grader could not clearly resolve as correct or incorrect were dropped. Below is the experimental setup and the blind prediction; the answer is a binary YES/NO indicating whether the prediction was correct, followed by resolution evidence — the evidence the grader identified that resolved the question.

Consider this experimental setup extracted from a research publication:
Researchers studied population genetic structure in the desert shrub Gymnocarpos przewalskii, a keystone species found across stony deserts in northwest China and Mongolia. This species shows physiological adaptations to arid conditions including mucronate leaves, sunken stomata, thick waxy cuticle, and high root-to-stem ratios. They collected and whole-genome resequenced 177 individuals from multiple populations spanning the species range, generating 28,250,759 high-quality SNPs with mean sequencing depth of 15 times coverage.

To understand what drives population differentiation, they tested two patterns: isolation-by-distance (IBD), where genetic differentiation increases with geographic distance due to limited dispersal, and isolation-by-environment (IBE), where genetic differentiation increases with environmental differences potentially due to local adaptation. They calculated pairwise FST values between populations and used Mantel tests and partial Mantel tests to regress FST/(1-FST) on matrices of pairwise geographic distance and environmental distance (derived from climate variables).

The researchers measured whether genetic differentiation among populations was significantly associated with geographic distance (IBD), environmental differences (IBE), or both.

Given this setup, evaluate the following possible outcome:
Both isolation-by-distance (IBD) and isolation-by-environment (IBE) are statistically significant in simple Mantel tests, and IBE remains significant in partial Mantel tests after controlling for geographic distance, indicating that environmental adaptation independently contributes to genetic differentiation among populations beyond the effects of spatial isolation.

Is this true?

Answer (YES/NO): YES